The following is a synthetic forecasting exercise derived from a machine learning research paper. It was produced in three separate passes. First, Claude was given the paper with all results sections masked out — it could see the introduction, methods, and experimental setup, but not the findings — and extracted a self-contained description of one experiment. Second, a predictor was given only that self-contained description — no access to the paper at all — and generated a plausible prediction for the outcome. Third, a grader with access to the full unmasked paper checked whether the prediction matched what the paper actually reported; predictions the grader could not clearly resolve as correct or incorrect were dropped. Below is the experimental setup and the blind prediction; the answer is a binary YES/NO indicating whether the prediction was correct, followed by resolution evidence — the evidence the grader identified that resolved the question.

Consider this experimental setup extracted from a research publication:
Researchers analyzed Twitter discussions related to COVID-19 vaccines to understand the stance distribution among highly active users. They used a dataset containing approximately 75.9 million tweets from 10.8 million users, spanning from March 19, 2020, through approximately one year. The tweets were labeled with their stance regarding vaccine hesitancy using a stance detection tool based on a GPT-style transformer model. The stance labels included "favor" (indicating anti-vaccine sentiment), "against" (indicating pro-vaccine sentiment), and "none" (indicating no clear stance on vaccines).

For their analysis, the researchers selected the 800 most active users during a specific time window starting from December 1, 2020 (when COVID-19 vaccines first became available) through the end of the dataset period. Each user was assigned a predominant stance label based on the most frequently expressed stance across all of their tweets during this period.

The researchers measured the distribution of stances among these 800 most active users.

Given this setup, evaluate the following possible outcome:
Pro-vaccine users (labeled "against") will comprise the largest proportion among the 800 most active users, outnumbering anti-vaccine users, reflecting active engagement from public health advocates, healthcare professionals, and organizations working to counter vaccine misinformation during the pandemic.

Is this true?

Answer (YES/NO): YES